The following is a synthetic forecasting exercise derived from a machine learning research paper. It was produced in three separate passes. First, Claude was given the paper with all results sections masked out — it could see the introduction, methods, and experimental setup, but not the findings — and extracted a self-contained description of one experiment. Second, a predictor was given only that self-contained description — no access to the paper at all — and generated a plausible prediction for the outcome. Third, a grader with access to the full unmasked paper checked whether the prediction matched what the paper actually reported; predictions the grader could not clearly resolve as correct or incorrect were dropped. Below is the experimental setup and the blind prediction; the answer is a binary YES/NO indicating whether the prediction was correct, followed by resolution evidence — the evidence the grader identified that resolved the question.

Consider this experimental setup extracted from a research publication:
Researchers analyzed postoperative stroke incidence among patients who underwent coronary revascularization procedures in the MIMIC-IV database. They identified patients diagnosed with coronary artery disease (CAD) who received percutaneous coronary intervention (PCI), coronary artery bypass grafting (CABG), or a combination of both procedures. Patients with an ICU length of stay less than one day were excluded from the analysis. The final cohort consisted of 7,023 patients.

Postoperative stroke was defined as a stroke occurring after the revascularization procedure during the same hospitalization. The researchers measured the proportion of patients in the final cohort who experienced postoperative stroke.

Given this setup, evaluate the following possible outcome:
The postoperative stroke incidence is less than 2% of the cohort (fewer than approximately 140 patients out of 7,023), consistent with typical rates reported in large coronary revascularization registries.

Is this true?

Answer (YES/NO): NO